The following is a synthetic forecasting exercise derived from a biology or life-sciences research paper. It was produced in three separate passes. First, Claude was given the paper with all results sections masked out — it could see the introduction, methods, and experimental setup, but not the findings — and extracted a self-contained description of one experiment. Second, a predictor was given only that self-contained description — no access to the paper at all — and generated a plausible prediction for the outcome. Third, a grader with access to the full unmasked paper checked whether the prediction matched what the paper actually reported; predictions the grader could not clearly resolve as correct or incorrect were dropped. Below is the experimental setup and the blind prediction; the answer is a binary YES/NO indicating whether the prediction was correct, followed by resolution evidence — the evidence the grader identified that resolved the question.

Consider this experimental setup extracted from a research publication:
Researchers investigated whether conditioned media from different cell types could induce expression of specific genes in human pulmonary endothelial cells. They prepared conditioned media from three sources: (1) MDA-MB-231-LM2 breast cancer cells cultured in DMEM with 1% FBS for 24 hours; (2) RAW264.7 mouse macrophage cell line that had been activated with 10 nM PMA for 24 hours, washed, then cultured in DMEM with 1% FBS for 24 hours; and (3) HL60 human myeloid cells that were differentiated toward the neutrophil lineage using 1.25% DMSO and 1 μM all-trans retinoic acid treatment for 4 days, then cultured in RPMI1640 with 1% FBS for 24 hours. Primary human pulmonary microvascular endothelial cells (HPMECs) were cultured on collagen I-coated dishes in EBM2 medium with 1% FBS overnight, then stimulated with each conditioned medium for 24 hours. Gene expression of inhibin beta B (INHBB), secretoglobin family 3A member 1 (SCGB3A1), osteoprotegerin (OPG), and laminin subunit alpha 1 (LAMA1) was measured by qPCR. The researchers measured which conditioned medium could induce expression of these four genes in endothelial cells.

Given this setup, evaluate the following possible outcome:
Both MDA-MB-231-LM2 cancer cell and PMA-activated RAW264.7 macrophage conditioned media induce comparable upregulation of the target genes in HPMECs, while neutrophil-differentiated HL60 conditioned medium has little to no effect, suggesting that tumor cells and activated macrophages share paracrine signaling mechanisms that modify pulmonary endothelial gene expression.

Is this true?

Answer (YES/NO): NO